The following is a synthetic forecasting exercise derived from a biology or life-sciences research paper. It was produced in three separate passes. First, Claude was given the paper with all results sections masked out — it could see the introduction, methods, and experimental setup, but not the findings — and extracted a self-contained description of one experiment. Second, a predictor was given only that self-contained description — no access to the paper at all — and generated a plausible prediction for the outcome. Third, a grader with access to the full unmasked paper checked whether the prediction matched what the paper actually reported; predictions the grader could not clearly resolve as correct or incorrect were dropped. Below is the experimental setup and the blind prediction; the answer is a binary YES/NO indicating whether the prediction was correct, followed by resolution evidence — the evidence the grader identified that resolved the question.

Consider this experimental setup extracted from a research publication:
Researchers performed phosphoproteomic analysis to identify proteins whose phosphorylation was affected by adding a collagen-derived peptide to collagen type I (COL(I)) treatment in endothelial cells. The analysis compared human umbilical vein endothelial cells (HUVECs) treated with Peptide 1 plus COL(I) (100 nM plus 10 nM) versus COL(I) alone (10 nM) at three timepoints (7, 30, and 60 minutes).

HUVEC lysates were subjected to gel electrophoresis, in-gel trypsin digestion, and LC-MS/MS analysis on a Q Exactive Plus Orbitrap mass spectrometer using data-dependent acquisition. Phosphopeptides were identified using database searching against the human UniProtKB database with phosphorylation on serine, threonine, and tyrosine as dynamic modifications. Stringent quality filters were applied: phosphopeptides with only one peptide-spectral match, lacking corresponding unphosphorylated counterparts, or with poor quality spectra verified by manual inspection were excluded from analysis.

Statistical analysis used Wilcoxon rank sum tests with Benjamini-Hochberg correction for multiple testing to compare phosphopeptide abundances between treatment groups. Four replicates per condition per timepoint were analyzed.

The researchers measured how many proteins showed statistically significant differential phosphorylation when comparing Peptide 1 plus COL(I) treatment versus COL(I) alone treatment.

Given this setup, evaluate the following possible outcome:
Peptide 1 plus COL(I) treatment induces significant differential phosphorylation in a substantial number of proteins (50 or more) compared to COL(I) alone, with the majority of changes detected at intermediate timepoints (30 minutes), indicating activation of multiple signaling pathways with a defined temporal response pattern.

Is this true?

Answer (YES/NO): NO